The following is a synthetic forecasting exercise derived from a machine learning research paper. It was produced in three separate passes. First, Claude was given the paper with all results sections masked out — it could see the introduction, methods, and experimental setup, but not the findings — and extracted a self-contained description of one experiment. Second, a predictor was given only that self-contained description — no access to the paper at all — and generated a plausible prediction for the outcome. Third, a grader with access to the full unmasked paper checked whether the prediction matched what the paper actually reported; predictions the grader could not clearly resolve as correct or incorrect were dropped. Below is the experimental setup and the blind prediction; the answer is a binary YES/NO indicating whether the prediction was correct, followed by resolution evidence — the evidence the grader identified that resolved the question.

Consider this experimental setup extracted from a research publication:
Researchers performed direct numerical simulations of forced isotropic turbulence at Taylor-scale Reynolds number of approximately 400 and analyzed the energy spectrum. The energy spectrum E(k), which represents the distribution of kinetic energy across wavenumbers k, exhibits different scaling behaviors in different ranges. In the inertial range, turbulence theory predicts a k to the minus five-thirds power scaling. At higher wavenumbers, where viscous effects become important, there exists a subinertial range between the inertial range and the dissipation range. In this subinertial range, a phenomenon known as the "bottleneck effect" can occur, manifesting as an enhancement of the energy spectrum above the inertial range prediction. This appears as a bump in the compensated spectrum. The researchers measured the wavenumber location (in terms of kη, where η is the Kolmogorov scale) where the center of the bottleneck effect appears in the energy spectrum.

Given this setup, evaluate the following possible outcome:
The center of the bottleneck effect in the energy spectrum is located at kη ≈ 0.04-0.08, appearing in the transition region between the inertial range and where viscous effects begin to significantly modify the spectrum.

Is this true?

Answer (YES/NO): NO